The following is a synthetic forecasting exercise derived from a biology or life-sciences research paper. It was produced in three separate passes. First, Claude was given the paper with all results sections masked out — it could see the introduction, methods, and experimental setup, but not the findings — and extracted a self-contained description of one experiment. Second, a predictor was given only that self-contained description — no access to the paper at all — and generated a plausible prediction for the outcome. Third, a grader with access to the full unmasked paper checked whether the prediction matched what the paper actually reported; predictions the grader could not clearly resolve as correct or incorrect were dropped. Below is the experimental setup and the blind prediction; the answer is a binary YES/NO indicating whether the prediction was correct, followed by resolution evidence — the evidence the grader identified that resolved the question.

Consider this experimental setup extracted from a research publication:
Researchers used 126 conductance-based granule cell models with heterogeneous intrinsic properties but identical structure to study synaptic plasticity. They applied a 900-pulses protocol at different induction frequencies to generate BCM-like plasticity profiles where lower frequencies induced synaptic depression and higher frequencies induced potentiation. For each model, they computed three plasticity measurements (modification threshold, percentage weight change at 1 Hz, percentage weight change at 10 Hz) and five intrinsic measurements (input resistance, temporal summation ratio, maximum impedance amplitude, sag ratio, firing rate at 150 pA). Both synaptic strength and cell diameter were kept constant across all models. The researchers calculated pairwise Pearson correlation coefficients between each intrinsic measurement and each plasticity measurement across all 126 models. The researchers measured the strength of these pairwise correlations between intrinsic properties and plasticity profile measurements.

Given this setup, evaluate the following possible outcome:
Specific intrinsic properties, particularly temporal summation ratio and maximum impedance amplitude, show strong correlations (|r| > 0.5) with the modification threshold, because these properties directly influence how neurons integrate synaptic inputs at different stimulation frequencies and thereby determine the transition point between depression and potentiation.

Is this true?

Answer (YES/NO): NO